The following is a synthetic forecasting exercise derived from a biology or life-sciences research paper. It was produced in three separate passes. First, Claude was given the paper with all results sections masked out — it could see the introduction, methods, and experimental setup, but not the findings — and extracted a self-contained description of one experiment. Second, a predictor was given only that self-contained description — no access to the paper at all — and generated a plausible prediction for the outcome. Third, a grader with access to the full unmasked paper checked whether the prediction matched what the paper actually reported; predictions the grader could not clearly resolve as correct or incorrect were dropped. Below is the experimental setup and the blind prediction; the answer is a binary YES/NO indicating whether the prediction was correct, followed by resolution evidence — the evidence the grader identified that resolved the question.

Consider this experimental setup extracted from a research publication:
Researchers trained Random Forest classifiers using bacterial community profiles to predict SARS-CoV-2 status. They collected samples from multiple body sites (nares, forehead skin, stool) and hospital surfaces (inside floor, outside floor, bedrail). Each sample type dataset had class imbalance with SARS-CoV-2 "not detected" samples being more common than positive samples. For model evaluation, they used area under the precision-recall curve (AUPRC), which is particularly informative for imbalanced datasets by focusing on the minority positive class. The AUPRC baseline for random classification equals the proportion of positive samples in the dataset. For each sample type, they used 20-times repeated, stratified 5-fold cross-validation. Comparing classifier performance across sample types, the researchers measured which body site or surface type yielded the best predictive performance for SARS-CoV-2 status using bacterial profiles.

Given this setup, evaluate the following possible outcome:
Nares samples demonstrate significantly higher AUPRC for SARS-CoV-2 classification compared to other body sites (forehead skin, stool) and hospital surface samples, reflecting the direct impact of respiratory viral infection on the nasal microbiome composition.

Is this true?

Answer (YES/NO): NO